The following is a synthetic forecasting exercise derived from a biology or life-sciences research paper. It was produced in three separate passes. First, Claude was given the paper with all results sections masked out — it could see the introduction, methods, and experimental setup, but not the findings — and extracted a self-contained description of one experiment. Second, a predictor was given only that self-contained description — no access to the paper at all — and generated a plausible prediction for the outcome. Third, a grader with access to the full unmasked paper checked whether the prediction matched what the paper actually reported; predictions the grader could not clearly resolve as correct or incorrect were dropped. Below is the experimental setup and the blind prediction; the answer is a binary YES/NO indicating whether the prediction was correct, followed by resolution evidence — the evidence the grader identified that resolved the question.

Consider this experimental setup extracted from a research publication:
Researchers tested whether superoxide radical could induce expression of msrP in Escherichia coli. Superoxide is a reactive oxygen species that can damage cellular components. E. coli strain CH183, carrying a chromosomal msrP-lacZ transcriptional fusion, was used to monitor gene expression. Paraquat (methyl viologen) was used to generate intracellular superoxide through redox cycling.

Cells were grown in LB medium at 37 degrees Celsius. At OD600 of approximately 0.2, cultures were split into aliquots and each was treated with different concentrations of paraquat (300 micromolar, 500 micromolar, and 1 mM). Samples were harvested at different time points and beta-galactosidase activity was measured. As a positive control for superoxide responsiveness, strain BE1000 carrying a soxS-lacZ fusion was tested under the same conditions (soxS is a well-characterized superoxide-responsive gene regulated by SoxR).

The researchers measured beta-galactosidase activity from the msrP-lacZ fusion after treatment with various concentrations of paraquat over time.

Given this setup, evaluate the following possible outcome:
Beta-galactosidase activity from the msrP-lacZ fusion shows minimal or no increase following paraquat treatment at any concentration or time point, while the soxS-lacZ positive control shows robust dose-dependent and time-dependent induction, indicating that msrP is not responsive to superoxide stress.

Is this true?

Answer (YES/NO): YES